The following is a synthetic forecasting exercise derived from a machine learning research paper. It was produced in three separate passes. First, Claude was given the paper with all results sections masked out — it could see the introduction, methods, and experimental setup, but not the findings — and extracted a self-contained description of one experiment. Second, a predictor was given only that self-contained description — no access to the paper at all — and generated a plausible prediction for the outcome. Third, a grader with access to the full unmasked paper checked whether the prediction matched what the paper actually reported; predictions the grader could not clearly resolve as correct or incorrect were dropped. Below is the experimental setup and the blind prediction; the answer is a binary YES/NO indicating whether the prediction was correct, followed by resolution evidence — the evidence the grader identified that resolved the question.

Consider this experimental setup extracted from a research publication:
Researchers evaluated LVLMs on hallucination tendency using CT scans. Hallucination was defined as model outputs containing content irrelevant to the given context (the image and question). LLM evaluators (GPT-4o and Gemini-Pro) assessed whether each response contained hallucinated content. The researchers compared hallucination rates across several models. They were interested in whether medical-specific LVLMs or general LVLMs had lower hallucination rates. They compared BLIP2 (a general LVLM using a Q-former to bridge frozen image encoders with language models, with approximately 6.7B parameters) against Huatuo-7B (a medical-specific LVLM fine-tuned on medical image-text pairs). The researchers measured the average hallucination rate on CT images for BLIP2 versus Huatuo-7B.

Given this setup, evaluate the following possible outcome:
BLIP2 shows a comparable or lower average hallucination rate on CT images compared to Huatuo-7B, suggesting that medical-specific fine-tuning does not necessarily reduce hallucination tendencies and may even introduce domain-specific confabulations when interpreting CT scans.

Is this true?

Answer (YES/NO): YES